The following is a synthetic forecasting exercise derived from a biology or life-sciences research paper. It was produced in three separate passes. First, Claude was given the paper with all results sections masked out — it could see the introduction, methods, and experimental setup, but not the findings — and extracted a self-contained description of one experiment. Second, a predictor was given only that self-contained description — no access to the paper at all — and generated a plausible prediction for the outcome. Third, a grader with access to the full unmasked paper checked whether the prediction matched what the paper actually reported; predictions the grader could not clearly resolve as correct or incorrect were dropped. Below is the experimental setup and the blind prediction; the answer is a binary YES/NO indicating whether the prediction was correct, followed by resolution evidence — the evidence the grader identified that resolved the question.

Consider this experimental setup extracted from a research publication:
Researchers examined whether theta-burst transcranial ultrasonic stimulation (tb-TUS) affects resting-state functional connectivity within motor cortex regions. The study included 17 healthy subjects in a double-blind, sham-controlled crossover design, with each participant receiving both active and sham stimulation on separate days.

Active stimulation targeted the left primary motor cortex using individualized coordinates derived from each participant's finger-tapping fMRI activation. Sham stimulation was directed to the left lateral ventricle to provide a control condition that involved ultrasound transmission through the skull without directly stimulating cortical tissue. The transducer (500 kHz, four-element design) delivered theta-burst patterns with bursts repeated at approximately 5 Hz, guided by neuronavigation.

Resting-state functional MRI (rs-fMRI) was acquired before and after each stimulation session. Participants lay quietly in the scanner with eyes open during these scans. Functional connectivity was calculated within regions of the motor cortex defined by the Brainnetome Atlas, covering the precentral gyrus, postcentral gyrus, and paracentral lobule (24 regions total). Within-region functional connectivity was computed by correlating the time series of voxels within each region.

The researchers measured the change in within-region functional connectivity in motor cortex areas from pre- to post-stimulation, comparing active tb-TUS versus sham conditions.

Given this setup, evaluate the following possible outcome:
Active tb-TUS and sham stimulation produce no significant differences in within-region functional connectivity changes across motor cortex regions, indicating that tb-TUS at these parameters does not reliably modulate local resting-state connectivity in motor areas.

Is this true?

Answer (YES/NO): NO